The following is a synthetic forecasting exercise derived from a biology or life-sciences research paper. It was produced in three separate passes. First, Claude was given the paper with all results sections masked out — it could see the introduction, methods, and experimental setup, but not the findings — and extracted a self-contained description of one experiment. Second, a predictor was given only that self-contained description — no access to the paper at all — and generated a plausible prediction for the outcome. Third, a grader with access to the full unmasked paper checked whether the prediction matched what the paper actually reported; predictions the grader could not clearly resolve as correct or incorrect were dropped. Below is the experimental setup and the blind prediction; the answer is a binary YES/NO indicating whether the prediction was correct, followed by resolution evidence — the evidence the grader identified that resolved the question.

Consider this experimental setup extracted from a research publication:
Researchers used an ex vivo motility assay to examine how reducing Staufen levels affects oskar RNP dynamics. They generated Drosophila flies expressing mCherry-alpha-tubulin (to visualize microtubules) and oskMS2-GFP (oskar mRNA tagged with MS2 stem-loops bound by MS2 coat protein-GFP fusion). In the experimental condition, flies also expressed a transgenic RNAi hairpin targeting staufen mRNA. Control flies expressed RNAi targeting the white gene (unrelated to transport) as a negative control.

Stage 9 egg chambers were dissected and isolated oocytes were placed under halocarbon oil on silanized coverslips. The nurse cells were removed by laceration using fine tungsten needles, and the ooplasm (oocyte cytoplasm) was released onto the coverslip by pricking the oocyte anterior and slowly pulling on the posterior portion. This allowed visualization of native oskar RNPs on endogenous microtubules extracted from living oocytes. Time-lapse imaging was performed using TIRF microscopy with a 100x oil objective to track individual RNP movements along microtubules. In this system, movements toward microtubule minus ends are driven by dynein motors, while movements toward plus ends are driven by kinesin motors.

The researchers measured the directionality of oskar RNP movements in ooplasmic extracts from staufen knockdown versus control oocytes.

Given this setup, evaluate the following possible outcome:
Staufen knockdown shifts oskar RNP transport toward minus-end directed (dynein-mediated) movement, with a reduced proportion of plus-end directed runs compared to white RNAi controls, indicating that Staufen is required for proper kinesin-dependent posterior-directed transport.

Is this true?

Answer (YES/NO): YES